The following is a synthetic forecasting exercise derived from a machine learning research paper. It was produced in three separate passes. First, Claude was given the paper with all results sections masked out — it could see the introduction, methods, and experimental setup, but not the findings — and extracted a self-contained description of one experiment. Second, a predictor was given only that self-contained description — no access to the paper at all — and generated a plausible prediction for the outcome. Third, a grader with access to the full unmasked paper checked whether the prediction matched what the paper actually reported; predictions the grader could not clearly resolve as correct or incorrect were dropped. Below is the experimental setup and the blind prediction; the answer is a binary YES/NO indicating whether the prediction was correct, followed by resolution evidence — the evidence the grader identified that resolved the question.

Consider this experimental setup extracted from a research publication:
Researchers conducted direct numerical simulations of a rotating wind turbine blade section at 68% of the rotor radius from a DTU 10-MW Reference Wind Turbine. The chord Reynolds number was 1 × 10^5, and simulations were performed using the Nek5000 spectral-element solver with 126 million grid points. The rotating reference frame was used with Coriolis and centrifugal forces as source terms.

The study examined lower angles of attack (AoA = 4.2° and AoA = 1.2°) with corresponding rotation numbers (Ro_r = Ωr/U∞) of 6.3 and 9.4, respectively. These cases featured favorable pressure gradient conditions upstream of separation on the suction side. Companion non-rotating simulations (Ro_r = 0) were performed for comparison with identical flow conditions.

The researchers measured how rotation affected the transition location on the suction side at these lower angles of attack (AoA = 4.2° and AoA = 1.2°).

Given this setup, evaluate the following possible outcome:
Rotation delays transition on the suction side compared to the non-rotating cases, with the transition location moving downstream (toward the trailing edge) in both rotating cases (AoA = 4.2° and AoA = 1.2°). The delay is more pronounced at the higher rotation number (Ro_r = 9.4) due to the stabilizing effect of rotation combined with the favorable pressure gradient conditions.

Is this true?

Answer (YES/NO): NO